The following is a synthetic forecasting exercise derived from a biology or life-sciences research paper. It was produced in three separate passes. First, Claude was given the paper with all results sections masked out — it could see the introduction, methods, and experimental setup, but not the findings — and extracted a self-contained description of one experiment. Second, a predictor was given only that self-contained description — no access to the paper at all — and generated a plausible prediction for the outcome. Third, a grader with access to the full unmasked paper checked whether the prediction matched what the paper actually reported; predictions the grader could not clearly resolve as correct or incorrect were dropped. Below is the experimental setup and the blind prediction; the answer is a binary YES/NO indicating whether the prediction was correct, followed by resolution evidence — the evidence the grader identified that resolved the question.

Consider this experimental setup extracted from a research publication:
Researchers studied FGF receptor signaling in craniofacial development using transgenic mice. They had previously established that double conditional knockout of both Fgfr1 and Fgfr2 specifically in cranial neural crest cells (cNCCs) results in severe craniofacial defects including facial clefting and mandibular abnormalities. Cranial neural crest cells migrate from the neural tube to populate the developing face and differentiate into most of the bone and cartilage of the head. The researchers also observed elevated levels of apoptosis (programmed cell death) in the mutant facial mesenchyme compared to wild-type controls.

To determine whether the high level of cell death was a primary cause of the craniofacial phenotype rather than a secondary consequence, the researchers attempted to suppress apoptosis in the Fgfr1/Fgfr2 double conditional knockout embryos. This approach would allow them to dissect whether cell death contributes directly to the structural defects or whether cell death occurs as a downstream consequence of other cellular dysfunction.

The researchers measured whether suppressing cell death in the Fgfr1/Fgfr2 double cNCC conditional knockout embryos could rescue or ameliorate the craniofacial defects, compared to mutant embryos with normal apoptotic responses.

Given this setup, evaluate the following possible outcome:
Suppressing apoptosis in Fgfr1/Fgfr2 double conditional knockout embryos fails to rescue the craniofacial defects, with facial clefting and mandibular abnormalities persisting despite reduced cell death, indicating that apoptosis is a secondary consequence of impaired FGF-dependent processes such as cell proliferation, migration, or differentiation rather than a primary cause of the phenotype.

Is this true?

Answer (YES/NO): NO